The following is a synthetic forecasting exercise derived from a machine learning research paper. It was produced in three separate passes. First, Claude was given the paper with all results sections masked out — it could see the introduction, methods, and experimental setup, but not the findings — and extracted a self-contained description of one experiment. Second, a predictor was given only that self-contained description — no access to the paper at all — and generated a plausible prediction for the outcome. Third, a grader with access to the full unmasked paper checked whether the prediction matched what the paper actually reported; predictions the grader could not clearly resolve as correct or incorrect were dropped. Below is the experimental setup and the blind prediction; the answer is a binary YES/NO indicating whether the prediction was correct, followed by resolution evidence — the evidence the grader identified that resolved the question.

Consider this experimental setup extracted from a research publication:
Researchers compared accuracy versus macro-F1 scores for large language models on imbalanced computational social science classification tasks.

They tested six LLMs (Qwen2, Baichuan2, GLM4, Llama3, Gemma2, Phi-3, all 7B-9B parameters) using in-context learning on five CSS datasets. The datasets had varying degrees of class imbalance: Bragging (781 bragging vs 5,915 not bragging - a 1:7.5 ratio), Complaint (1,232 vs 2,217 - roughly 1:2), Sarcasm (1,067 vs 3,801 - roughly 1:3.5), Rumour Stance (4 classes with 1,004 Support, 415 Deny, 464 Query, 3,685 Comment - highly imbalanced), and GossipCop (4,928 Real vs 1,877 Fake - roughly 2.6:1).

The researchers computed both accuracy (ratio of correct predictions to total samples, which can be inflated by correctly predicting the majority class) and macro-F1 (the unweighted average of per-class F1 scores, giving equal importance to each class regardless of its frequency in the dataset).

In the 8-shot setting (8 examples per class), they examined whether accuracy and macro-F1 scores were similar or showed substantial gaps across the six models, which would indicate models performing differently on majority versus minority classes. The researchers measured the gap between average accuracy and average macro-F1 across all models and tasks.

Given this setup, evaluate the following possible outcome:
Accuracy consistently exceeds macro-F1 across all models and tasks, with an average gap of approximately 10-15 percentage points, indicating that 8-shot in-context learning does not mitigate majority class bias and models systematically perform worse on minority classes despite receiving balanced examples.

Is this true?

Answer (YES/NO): NO